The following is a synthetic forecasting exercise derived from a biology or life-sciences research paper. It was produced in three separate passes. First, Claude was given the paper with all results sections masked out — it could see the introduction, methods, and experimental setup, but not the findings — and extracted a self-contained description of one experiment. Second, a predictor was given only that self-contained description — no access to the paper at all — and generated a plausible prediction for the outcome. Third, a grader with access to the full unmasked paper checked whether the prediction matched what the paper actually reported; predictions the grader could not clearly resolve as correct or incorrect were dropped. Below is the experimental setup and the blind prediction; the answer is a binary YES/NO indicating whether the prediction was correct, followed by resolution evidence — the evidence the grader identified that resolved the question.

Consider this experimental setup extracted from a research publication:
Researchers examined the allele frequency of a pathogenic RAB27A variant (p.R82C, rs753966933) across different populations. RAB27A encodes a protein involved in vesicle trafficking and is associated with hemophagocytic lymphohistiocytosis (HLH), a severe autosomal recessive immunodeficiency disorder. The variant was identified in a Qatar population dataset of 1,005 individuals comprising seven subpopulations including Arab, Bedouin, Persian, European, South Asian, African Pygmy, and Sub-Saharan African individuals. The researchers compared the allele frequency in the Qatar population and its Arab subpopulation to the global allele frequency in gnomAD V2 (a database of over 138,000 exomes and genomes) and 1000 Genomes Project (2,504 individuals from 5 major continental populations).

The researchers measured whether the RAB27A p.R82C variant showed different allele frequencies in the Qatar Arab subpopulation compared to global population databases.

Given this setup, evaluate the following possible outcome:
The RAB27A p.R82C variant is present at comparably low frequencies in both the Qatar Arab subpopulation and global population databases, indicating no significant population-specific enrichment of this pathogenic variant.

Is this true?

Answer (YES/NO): NO